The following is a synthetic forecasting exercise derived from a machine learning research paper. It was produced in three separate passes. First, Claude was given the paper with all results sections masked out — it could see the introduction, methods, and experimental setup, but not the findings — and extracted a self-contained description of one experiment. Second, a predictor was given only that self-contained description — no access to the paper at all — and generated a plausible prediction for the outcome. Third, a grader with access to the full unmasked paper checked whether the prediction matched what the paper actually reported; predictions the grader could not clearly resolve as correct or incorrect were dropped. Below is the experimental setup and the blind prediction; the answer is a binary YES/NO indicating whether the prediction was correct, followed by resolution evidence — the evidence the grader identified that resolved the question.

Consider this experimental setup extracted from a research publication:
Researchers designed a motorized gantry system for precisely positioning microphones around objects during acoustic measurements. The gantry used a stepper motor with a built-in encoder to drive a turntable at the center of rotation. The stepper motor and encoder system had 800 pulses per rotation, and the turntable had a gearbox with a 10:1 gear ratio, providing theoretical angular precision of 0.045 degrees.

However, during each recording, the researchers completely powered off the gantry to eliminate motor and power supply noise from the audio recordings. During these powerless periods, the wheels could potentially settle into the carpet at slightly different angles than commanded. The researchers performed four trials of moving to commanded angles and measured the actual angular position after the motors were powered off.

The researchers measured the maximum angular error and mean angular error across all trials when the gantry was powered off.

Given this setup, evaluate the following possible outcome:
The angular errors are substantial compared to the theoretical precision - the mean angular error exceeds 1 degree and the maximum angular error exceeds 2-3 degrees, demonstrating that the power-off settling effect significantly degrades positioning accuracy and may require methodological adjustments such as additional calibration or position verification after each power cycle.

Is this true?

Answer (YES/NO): NO